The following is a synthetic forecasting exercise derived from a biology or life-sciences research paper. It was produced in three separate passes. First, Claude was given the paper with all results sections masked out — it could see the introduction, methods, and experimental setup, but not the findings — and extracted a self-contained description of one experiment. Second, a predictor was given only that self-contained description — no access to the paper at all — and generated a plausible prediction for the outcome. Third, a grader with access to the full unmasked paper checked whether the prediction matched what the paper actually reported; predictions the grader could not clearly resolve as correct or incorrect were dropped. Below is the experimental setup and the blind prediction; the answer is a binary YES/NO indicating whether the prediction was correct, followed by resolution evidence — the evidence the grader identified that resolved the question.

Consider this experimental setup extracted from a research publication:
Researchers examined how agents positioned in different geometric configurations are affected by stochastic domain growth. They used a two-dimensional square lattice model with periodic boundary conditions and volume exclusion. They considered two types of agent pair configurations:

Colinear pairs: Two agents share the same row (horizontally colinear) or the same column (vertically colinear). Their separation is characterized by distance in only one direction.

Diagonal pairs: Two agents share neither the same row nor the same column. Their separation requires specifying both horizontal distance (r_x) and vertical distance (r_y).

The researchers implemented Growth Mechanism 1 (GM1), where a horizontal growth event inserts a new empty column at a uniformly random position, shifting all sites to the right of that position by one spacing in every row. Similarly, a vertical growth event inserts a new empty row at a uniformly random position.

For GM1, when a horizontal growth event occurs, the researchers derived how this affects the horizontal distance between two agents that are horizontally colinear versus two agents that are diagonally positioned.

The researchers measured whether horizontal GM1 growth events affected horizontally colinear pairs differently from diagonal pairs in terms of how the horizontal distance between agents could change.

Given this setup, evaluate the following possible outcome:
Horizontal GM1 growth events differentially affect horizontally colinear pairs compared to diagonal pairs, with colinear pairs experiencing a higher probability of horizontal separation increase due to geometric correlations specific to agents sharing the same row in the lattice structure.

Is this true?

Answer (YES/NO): NO